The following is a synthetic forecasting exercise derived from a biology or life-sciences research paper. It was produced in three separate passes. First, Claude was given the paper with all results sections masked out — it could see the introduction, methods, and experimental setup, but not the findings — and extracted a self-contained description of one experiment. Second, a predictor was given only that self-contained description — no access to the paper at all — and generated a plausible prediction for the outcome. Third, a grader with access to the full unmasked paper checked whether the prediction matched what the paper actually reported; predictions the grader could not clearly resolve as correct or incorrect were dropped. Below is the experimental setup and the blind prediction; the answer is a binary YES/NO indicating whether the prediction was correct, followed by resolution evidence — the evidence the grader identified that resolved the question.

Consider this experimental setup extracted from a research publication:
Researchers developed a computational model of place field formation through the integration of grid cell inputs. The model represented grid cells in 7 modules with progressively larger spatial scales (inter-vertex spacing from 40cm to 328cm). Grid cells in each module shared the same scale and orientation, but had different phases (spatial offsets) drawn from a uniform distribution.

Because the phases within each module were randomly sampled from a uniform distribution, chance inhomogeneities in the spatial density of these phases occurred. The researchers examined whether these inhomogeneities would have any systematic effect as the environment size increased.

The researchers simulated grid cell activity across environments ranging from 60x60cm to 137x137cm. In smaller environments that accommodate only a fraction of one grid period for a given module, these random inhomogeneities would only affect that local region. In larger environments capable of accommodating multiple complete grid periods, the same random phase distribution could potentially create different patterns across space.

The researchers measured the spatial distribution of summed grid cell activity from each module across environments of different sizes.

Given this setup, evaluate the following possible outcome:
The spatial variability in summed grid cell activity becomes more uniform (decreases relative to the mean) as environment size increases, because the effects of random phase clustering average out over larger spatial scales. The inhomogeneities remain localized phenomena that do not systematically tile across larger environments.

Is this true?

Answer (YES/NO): NO